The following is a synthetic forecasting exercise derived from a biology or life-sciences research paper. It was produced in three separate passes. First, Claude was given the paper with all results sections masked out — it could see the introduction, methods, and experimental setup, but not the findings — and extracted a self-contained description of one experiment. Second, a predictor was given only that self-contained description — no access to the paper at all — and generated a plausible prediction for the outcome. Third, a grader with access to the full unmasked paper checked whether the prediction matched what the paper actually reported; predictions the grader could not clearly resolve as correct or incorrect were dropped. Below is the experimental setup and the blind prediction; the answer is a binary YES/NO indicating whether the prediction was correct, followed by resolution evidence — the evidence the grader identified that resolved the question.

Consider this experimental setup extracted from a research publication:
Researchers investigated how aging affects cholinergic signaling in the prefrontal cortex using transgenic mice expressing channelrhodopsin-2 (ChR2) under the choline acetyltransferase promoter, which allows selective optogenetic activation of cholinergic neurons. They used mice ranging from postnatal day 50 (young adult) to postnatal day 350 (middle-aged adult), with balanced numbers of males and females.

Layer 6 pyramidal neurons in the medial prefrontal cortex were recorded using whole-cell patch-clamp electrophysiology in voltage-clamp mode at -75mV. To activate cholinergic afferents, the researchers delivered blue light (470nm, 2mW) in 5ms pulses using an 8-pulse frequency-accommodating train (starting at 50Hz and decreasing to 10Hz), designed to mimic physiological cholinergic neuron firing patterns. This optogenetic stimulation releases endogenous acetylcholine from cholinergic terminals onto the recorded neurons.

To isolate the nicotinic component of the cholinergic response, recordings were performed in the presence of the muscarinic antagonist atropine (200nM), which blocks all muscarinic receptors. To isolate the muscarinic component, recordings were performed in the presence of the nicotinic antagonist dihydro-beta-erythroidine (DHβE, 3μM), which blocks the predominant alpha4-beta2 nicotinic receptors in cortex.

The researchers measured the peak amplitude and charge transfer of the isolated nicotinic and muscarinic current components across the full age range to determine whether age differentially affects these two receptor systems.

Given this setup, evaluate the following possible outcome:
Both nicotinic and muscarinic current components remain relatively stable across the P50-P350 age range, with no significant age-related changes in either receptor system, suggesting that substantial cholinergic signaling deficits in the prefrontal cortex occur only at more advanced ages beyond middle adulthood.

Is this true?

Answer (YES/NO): NO